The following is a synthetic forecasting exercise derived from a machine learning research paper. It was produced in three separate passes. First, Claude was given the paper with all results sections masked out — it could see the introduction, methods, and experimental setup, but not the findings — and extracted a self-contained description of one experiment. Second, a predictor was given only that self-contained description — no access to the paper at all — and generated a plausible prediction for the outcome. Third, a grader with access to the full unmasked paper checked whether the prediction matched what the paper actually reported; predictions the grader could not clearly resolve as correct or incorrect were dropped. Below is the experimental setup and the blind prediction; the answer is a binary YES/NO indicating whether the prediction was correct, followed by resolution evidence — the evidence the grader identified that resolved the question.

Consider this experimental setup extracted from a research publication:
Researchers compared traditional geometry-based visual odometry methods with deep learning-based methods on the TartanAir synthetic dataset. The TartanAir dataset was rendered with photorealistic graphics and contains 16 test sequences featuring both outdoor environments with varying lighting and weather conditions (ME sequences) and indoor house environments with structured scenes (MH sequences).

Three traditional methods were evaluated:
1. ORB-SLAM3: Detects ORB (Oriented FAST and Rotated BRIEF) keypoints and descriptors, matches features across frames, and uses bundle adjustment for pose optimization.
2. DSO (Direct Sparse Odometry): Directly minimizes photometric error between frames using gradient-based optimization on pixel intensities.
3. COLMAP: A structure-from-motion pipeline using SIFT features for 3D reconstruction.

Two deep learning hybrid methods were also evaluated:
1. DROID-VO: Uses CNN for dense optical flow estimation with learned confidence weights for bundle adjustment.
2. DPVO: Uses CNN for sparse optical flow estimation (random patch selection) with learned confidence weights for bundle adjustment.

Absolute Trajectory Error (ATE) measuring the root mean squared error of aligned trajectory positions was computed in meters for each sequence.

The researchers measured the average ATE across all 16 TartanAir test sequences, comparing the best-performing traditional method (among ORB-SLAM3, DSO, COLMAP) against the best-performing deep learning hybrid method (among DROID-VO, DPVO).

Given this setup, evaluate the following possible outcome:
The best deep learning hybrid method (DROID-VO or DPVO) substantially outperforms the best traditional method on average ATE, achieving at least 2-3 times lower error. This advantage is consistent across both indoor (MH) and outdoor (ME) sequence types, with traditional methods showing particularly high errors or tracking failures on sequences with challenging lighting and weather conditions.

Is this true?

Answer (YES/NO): YES